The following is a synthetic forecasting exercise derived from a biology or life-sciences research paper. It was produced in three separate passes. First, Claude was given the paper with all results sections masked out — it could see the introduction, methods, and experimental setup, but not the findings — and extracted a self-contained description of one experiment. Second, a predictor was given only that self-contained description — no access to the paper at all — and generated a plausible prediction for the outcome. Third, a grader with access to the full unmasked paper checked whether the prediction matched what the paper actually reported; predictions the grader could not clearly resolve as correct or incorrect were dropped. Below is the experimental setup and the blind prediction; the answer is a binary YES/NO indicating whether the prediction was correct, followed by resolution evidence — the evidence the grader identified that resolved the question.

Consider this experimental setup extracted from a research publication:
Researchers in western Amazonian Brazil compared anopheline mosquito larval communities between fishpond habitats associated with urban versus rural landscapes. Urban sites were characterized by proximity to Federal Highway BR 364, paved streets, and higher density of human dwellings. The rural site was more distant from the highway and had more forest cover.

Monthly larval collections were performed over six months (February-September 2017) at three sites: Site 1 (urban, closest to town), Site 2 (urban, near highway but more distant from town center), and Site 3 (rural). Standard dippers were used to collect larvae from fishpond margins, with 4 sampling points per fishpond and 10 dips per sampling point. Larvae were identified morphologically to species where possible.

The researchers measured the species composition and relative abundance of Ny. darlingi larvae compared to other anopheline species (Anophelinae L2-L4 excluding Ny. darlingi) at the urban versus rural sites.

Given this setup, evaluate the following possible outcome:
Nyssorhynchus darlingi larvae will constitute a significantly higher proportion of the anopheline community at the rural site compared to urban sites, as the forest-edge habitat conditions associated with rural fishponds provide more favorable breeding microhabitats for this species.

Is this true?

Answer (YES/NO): NO